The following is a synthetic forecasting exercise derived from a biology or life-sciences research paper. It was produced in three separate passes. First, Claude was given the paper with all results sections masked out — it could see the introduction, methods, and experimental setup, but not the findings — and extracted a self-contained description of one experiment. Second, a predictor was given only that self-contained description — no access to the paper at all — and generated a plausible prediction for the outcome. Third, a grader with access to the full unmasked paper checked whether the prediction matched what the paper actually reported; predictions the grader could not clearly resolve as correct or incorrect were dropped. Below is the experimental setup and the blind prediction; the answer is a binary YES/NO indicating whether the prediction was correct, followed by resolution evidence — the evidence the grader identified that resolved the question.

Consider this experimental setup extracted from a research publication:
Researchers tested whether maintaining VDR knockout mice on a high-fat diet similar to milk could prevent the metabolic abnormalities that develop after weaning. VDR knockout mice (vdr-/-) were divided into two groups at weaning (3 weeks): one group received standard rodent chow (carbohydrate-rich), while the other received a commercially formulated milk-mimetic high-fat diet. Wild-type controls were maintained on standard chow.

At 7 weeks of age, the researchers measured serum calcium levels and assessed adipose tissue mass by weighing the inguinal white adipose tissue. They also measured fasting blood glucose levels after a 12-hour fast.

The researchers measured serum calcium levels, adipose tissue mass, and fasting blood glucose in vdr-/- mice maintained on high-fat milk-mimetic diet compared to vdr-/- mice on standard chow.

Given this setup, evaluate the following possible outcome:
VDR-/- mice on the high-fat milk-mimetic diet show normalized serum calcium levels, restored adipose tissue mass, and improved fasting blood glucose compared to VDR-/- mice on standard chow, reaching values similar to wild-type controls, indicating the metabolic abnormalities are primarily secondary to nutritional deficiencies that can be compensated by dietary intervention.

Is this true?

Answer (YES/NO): NO